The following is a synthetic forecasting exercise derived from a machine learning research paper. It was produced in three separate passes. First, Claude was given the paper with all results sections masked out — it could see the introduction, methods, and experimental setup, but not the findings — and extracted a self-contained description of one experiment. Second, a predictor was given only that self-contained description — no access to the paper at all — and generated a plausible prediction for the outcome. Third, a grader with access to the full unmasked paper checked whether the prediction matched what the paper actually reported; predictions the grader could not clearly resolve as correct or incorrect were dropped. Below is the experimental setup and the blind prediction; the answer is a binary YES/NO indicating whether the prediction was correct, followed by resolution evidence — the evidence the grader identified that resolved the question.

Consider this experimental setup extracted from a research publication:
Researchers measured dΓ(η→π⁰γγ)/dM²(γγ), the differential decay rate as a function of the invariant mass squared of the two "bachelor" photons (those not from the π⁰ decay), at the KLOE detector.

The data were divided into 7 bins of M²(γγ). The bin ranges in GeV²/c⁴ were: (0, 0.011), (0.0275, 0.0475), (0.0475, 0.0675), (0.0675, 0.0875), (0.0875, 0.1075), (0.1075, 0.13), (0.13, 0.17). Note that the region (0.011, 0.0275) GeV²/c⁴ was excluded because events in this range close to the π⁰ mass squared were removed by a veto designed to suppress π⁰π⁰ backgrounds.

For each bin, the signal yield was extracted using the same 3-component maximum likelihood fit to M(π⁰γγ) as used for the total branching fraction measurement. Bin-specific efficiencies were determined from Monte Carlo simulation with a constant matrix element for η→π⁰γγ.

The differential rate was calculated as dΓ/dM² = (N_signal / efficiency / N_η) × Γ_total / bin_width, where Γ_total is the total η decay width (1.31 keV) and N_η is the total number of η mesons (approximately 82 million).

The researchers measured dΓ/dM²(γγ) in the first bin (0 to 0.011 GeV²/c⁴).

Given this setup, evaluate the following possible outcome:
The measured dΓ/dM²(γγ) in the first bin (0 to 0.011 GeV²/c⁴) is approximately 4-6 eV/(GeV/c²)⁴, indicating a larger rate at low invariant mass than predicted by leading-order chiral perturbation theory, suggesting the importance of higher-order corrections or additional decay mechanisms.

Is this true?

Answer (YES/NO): NO